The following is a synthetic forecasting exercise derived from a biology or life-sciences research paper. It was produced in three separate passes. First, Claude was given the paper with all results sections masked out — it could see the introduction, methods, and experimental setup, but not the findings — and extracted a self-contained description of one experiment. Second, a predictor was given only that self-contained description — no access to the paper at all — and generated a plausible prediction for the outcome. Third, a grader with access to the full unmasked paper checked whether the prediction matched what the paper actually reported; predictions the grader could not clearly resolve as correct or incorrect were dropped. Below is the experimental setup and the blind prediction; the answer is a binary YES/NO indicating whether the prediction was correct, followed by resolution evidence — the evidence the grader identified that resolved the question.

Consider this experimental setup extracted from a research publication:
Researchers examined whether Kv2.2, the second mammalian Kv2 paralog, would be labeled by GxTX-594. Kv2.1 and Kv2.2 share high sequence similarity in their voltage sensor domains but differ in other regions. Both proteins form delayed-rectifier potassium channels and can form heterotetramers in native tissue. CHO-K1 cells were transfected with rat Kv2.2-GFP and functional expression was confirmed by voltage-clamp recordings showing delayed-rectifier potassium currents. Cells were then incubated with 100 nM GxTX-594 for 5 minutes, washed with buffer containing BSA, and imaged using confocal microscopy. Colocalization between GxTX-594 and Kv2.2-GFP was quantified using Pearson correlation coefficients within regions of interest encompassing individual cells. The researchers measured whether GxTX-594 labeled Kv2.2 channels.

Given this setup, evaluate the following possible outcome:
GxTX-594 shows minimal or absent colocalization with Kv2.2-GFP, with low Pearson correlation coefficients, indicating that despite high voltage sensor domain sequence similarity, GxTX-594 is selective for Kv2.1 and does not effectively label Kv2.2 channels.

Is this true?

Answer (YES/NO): NO